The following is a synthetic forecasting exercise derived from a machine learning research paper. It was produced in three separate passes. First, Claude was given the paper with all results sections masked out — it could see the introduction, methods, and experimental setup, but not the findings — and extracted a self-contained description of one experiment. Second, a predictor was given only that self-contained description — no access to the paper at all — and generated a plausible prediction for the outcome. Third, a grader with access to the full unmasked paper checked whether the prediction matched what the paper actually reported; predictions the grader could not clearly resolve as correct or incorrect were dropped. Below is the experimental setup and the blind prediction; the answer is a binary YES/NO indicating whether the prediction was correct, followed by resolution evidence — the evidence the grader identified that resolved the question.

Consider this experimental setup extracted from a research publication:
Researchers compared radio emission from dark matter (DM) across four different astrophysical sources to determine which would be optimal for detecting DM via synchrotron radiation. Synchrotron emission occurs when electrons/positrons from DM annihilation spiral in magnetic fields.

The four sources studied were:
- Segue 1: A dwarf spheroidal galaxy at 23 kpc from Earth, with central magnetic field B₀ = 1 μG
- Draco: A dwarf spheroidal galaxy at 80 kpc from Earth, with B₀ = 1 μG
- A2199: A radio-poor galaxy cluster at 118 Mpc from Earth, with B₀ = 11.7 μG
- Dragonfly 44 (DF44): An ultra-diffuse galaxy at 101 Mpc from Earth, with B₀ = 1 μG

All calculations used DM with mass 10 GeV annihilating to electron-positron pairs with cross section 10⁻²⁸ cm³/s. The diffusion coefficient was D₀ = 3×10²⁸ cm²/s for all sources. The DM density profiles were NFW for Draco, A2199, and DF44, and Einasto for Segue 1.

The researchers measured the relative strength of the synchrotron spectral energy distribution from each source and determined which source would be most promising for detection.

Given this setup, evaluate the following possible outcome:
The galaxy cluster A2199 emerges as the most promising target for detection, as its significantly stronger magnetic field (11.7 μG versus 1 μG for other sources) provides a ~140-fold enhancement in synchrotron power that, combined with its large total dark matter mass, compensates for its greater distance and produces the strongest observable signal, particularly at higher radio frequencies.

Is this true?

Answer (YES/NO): YES